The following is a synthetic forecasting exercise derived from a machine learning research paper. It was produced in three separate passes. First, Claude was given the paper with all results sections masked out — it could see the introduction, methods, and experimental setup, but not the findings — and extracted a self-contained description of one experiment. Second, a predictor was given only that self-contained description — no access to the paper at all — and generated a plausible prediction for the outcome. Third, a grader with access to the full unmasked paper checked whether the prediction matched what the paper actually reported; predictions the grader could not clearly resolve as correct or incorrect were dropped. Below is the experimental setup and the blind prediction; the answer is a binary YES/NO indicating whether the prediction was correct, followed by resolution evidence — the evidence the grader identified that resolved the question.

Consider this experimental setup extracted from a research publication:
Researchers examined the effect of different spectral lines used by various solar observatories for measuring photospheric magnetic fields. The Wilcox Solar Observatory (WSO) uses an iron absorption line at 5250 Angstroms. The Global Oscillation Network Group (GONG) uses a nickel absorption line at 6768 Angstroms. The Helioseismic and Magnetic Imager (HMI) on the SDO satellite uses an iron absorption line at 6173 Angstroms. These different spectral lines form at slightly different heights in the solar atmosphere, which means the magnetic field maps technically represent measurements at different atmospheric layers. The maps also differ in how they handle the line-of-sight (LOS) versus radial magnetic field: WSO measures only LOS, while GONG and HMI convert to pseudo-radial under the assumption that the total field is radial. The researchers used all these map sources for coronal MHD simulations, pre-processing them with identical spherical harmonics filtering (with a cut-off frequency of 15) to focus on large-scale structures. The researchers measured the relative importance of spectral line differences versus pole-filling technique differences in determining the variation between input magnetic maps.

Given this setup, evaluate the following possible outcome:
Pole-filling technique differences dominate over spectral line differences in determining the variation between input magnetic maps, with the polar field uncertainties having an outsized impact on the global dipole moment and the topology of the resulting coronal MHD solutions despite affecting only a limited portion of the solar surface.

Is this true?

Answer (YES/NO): YES